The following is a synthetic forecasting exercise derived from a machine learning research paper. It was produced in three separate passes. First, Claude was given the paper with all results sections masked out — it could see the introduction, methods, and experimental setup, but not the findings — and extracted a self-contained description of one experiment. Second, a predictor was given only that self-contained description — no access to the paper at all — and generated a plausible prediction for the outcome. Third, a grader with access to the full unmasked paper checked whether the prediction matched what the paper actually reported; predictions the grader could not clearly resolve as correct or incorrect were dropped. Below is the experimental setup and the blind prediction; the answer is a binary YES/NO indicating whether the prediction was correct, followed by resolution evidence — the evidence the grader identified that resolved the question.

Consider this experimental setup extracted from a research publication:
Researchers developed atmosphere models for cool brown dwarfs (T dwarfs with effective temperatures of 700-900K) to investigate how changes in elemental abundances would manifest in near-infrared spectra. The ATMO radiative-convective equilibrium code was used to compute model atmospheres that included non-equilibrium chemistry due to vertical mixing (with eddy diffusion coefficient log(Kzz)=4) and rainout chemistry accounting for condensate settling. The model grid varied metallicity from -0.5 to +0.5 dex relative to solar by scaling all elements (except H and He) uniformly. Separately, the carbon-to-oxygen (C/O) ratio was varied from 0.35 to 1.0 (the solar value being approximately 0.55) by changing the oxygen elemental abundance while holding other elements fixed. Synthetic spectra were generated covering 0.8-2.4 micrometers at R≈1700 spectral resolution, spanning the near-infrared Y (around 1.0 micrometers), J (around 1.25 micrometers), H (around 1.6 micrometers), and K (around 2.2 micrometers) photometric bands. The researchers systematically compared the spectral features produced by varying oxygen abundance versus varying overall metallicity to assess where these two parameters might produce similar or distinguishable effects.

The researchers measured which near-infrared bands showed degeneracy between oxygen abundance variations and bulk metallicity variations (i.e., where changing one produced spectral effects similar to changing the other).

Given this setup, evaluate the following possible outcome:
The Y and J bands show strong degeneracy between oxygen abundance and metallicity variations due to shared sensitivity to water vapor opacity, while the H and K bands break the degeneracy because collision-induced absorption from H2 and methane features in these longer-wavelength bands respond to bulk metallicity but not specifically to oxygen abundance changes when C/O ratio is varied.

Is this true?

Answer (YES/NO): NO